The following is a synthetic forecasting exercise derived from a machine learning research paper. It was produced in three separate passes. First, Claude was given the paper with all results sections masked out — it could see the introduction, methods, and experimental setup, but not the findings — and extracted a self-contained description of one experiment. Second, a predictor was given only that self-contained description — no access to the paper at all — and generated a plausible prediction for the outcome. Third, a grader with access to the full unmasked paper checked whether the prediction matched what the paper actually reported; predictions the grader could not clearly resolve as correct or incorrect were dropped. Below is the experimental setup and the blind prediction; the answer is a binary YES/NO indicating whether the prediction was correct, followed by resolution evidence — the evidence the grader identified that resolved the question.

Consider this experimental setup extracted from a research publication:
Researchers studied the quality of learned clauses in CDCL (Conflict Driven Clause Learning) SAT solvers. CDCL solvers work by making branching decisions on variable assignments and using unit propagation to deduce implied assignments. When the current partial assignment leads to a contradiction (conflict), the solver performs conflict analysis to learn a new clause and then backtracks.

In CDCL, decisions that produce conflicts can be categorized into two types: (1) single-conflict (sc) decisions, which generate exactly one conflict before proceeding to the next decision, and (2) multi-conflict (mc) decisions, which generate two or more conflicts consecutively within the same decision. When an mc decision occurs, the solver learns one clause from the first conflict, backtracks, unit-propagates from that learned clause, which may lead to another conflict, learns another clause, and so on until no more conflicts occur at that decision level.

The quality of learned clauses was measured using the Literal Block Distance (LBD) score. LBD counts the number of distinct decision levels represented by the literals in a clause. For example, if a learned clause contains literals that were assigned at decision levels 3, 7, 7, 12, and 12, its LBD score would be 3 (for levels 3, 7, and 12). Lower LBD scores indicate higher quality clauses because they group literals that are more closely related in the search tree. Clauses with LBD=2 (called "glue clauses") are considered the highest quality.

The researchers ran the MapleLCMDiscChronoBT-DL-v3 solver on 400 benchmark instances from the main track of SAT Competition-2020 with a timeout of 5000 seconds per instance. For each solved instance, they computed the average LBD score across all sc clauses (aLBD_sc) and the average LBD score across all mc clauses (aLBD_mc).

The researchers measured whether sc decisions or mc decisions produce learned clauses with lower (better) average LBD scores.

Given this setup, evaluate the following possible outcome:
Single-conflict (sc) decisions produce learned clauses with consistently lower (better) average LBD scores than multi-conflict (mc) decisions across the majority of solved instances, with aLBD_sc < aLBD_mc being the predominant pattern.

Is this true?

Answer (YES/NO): YES